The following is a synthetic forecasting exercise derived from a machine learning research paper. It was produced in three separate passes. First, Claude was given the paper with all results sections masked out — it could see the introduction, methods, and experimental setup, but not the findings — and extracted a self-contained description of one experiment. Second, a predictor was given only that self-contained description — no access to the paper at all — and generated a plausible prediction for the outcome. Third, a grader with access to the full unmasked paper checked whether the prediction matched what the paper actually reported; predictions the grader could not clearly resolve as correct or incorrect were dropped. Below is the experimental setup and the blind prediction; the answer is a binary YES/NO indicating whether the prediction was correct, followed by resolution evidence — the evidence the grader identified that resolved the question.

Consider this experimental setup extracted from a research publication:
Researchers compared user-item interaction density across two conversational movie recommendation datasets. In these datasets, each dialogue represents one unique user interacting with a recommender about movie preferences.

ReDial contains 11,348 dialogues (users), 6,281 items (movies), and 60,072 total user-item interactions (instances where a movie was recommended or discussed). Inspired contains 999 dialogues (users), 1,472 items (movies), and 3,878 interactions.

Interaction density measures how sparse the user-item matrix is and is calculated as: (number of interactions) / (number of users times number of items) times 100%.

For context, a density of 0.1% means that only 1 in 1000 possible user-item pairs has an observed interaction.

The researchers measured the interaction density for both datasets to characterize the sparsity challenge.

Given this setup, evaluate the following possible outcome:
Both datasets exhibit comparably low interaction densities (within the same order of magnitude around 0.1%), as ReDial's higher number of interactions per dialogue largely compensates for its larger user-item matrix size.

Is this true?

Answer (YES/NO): NO